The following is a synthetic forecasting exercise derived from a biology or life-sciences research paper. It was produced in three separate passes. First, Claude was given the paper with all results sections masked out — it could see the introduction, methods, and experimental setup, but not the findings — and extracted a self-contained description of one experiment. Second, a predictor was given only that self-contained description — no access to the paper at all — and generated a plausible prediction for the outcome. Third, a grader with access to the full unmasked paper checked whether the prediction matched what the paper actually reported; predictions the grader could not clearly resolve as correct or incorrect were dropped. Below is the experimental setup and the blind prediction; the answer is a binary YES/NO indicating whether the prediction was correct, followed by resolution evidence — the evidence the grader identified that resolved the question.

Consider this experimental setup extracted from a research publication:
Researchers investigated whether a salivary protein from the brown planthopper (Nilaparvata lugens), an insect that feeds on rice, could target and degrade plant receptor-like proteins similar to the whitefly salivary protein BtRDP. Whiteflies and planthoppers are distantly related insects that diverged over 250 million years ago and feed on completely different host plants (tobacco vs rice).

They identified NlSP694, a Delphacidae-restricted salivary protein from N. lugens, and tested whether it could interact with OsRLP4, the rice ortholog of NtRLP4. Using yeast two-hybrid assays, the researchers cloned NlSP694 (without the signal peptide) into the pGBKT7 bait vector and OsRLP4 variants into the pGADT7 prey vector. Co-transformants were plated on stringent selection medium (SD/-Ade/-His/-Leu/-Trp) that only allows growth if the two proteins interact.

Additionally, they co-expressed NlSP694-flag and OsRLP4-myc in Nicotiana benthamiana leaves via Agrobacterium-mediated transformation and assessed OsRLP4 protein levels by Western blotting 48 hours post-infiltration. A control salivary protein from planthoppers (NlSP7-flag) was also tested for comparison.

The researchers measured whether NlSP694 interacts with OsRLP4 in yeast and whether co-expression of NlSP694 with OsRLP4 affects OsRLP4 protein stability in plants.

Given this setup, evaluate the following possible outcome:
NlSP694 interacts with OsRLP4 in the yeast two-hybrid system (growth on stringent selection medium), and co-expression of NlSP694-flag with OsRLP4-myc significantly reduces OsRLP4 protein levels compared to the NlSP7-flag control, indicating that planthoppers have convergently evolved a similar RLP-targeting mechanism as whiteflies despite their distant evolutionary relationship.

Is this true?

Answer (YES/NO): YES